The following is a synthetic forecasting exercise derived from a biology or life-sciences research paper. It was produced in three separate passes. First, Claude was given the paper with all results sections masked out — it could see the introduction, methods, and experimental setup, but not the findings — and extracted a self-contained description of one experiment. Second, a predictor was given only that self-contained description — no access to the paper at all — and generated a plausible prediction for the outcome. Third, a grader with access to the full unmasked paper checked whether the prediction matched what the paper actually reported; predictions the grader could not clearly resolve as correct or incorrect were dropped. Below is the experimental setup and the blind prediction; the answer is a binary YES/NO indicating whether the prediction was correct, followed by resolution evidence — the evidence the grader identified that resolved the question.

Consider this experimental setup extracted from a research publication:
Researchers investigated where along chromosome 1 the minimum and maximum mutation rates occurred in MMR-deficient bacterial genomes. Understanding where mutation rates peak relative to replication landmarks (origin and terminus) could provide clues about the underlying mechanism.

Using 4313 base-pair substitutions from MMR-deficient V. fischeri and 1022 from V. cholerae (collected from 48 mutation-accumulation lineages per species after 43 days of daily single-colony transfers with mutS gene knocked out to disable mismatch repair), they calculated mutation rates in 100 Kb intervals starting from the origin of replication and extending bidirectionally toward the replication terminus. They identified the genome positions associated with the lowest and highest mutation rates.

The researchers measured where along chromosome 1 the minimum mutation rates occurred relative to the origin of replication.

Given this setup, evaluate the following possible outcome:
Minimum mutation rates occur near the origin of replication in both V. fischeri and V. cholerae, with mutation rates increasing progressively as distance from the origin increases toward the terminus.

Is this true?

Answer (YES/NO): NO